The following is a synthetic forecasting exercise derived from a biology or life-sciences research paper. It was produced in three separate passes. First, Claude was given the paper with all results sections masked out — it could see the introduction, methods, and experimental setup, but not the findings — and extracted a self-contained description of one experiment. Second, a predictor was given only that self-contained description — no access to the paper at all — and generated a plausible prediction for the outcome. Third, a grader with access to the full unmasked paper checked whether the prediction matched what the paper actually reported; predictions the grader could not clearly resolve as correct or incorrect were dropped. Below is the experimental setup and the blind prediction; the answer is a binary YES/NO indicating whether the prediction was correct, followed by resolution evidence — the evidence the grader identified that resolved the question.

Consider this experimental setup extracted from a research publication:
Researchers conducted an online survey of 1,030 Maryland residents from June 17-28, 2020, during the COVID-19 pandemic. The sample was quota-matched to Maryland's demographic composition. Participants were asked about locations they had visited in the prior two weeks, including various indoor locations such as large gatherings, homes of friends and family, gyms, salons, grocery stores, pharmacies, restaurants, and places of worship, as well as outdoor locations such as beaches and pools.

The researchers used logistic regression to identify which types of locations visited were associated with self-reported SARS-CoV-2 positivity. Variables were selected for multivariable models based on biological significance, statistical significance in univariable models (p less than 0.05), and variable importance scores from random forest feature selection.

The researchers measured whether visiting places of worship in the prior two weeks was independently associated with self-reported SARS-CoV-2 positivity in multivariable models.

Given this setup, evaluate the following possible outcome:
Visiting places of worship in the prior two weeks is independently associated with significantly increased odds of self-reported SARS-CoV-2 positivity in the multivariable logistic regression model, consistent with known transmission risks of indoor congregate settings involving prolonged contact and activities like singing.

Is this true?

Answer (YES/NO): YES